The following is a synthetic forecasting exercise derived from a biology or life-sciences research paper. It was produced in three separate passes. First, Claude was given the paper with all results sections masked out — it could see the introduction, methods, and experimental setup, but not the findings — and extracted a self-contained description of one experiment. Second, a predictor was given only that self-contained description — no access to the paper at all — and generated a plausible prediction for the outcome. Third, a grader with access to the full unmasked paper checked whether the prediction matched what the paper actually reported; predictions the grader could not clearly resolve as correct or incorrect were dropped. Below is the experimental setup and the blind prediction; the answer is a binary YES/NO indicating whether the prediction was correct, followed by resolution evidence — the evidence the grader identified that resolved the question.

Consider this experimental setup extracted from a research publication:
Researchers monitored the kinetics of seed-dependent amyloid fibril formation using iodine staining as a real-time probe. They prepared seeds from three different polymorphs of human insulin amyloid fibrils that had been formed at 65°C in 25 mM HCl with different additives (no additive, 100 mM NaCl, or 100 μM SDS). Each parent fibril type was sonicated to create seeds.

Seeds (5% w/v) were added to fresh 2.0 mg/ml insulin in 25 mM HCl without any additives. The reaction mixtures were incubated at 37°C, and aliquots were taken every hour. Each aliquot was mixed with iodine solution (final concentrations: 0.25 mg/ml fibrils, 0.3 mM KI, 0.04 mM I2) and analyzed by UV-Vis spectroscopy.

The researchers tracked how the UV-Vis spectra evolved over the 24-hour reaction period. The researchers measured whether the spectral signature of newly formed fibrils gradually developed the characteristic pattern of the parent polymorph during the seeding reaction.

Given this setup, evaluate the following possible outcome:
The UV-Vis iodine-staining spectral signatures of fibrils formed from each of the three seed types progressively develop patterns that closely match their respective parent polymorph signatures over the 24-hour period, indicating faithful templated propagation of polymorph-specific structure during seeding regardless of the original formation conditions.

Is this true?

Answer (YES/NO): NO